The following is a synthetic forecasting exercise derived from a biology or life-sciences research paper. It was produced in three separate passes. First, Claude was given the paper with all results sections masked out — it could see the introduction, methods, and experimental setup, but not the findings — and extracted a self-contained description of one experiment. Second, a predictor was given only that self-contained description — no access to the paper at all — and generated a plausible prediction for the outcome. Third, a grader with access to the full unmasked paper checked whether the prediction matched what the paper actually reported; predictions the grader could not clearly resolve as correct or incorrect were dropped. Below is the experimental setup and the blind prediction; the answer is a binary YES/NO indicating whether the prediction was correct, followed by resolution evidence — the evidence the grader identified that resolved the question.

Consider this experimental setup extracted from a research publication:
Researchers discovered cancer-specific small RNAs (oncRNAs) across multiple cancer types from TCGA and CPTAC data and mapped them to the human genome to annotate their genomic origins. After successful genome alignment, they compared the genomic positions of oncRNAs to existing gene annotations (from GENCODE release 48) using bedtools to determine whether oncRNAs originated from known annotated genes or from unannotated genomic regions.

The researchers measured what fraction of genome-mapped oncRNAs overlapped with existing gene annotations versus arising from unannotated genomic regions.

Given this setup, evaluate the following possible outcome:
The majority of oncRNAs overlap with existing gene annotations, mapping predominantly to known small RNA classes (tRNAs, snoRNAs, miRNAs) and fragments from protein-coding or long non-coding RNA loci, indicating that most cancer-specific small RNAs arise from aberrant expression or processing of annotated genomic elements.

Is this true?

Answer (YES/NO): NO